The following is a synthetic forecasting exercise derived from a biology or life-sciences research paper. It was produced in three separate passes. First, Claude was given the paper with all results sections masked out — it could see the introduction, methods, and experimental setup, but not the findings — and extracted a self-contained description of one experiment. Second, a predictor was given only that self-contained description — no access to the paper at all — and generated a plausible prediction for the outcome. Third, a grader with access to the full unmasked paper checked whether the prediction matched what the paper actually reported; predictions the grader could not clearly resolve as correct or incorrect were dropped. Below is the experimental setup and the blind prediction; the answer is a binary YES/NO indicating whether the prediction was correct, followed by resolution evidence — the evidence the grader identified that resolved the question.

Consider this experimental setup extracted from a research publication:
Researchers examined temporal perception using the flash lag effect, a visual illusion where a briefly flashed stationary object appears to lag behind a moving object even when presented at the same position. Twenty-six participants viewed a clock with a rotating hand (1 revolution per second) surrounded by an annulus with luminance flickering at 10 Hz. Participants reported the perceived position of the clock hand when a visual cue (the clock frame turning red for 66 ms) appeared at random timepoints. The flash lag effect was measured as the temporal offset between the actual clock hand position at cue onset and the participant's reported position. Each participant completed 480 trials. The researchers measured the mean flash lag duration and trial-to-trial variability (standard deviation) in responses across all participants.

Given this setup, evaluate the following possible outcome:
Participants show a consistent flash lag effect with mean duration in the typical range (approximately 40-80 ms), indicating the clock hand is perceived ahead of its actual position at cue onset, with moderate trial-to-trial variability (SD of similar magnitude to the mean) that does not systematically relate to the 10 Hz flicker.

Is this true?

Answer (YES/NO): NO